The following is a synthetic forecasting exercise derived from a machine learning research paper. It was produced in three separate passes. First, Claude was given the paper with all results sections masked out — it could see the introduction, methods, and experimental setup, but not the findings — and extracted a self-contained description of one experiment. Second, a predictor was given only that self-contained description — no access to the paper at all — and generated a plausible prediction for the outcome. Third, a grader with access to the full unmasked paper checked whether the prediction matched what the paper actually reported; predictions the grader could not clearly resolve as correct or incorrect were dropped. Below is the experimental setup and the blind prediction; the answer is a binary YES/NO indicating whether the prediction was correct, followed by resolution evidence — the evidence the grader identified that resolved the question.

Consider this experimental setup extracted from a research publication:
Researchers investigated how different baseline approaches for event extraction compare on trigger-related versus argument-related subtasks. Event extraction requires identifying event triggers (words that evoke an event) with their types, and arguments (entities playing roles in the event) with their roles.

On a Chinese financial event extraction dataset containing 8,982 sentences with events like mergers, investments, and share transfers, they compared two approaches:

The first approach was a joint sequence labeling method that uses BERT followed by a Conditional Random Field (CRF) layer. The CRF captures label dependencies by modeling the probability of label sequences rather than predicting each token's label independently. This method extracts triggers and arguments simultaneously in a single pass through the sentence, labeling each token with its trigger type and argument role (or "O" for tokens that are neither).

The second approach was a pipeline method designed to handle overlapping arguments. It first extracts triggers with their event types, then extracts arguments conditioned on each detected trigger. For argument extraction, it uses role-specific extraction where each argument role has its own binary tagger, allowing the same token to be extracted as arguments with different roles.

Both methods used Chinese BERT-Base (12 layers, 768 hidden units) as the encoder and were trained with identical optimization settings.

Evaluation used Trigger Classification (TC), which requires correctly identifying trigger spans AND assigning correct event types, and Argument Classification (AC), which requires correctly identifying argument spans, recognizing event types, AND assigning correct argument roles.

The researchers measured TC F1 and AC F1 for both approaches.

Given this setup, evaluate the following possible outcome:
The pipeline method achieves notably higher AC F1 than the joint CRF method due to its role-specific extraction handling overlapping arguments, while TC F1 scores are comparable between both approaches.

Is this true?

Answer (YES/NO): NO